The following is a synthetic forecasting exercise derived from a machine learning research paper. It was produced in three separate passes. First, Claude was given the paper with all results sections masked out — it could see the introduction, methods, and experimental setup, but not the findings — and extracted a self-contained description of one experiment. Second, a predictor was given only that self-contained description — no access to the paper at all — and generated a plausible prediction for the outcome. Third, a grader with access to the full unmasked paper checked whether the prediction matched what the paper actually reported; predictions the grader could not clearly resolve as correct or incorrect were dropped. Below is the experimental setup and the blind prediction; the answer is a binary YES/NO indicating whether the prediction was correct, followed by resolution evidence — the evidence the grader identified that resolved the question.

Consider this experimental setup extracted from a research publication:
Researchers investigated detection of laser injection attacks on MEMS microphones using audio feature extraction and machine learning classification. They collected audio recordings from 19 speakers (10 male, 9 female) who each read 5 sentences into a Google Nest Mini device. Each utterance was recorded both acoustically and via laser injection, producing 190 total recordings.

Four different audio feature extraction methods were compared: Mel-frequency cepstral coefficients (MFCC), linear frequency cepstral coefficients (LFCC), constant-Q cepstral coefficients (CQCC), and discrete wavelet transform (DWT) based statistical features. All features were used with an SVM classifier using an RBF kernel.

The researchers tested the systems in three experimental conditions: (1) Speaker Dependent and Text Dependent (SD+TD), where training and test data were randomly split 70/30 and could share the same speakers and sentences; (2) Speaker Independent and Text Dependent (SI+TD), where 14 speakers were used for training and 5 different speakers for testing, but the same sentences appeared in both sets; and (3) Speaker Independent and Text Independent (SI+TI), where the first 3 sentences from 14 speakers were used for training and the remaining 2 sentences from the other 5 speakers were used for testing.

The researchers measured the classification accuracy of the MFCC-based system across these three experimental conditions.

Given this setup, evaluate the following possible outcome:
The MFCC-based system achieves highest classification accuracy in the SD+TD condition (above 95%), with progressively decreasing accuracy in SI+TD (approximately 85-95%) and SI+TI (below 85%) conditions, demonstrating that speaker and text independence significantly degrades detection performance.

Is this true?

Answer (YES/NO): NO